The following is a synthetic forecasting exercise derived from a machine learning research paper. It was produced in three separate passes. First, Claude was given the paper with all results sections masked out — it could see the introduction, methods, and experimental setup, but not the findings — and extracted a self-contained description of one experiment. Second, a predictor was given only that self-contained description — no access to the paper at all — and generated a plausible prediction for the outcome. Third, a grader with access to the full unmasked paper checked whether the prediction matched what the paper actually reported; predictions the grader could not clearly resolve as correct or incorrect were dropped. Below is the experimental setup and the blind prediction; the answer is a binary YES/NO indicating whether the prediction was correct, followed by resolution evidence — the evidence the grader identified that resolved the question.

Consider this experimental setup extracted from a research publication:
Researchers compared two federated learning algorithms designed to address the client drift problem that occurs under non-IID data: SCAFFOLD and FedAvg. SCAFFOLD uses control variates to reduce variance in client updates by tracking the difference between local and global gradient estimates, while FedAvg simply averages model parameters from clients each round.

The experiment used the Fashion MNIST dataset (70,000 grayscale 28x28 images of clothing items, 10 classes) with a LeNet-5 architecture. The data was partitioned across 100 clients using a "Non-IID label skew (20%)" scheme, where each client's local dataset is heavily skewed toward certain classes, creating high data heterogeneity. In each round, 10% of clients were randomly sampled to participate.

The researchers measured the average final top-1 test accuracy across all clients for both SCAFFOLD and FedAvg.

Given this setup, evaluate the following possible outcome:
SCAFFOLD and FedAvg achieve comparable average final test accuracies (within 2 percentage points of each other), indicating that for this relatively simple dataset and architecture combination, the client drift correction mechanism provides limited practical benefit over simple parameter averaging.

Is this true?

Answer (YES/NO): NO